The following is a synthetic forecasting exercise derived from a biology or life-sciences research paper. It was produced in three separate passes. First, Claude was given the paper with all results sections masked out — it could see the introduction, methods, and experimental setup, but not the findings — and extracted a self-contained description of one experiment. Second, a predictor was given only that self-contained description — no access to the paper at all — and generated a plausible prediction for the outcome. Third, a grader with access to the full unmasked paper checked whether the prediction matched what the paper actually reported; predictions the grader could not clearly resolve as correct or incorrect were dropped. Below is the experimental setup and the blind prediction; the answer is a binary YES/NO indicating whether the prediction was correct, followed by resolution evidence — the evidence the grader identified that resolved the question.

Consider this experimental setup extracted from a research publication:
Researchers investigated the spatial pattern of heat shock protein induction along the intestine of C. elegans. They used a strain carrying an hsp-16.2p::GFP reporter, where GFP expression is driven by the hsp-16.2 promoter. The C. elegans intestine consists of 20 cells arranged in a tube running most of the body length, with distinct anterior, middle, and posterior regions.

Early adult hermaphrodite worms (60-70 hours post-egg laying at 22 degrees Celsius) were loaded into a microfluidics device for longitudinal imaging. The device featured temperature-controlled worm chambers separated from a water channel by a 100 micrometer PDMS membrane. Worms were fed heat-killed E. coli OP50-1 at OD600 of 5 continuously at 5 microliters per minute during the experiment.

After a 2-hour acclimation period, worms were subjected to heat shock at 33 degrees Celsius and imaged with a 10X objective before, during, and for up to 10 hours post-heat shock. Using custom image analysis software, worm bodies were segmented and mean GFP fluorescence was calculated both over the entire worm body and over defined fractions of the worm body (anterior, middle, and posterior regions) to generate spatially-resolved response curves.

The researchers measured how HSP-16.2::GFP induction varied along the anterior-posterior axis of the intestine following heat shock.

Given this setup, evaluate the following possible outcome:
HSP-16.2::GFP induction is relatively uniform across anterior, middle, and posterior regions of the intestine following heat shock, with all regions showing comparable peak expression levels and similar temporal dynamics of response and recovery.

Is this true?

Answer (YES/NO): NO